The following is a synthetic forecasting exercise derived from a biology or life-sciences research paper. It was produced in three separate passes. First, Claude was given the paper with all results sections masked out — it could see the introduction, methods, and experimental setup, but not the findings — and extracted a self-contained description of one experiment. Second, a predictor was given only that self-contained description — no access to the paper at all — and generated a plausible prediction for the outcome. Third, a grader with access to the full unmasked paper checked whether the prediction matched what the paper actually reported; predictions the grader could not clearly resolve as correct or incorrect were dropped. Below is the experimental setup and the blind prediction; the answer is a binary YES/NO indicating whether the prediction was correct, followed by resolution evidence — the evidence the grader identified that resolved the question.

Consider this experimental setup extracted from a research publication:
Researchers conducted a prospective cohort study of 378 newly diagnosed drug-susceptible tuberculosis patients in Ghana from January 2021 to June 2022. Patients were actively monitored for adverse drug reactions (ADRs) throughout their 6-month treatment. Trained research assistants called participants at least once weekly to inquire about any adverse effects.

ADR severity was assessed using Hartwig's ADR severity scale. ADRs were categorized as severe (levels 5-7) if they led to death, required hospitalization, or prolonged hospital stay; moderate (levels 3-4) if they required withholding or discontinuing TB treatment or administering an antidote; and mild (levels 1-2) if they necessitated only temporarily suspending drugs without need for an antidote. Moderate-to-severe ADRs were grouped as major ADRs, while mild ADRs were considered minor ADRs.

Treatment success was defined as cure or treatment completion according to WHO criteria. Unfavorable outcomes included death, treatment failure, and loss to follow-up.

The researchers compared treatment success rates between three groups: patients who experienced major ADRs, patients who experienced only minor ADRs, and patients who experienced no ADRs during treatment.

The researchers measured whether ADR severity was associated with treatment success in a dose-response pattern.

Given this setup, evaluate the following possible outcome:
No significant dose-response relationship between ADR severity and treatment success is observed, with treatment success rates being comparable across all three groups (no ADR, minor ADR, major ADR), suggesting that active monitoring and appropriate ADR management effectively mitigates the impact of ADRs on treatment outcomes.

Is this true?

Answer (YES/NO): YES